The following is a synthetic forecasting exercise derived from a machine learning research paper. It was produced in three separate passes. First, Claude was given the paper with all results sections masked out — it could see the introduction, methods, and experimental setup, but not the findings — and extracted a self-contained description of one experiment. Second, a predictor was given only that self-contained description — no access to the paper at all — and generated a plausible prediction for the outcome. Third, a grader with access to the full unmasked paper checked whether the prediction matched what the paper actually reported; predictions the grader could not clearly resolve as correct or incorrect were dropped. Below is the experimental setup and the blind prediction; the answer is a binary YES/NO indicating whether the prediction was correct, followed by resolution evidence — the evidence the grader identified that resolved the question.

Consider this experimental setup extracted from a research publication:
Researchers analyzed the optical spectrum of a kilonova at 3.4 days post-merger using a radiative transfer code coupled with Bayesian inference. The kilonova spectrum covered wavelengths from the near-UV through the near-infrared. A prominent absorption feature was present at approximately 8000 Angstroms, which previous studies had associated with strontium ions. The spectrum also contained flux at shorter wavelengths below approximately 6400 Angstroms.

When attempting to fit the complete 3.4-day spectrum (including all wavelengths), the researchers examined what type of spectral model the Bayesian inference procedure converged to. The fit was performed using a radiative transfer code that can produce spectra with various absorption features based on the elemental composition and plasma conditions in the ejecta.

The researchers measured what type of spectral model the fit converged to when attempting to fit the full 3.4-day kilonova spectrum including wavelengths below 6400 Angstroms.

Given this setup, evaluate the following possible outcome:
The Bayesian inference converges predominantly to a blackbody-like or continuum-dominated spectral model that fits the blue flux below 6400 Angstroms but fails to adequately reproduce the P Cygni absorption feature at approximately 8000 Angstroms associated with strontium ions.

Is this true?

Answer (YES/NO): YES